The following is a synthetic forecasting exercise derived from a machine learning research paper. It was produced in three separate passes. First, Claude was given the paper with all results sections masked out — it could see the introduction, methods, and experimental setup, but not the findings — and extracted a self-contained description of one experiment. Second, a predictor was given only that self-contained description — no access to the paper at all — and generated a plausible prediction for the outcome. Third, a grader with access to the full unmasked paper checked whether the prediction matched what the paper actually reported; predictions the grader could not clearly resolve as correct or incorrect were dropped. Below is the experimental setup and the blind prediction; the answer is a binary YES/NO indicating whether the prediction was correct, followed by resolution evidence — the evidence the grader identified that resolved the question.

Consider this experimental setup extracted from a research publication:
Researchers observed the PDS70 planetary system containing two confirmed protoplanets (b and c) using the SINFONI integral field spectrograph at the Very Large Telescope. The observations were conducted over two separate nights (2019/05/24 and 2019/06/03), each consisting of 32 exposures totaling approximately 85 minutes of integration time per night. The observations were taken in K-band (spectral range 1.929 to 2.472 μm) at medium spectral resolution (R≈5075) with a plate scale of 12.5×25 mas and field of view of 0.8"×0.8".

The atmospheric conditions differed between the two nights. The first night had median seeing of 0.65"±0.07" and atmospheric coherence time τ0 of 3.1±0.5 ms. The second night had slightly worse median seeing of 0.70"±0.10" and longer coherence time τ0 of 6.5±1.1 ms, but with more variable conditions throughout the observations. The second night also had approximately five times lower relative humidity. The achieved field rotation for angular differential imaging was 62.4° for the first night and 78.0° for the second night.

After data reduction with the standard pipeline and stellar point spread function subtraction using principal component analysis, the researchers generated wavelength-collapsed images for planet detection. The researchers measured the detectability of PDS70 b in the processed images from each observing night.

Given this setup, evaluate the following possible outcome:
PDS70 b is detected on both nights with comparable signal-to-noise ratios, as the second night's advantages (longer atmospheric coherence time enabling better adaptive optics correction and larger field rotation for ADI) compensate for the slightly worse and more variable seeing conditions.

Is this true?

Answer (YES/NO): NO